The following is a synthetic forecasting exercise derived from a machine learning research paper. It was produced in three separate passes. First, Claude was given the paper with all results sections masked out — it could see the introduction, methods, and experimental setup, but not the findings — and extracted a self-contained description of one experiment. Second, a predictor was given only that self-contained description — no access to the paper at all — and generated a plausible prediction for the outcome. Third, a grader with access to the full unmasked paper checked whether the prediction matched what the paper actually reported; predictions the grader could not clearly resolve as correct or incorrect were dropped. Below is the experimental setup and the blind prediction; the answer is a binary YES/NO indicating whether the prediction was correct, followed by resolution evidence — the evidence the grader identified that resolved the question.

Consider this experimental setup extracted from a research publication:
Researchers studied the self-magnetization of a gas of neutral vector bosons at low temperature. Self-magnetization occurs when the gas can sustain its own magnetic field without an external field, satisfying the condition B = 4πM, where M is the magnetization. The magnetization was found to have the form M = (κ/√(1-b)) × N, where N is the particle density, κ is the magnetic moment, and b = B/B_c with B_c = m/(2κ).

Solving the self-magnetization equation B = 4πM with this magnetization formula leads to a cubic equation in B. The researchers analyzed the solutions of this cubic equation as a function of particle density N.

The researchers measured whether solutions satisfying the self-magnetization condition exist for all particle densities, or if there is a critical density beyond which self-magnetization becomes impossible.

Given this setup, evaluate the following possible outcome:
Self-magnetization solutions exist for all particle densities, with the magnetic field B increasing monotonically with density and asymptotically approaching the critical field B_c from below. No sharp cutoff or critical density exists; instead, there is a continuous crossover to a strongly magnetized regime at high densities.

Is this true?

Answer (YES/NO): NO